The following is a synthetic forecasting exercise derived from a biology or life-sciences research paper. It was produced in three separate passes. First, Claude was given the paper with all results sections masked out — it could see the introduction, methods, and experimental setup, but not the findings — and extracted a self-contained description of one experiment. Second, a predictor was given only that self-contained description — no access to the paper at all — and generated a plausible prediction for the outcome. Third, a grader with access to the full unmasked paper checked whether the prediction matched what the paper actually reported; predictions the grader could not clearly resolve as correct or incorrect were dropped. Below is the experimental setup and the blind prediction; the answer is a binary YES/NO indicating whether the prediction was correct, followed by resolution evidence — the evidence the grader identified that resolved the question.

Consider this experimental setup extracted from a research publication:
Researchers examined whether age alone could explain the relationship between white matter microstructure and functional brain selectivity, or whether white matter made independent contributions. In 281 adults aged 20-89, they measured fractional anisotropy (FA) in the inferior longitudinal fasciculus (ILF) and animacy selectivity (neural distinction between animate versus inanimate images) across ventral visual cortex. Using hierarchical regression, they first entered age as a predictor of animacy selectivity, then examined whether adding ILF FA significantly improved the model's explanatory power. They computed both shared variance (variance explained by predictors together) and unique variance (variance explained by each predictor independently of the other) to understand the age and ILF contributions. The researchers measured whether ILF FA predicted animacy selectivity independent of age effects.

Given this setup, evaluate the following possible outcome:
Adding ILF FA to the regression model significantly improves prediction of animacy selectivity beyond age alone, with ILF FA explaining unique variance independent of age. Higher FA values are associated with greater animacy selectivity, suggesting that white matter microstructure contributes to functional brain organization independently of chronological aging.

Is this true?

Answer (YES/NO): YES